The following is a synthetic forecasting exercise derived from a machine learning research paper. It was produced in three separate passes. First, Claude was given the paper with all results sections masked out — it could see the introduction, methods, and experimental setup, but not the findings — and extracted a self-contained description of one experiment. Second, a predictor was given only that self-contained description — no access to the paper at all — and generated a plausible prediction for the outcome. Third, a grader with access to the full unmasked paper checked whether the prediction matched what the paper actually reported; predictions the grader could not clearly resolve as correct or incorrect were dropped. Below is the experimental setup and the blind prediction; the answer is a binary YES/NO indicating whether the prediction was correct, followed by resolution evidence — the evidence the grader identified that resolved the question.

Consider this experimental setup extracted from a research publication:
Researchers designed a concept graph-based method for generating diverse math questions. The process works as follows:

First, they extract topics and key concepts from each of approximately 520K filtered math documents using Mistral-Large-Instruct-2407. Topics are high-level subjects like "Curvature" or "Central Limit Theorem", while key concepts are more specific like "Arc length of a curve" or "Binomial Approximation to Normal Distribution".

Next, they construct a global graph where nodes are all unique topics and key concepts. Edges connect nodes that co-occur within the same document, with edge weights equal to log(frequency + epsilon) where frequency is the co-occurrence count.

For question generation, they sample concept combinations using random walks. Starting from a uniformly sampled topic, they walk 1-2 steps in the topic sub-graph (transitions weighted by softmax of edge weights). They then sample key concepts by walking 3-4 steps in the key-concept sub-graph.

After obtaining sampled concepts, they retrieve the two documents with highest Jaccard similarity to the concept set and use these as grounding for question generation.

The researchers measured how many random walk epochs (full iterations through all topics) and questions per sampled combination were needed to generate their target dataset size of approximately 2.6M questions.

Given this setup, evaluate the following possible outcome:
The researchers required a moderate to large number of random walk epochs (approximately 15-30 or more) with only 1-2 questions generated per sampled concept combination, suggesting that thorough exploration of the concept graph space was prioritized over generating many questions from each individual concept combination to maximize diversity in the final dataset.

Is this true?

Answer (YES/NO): NO